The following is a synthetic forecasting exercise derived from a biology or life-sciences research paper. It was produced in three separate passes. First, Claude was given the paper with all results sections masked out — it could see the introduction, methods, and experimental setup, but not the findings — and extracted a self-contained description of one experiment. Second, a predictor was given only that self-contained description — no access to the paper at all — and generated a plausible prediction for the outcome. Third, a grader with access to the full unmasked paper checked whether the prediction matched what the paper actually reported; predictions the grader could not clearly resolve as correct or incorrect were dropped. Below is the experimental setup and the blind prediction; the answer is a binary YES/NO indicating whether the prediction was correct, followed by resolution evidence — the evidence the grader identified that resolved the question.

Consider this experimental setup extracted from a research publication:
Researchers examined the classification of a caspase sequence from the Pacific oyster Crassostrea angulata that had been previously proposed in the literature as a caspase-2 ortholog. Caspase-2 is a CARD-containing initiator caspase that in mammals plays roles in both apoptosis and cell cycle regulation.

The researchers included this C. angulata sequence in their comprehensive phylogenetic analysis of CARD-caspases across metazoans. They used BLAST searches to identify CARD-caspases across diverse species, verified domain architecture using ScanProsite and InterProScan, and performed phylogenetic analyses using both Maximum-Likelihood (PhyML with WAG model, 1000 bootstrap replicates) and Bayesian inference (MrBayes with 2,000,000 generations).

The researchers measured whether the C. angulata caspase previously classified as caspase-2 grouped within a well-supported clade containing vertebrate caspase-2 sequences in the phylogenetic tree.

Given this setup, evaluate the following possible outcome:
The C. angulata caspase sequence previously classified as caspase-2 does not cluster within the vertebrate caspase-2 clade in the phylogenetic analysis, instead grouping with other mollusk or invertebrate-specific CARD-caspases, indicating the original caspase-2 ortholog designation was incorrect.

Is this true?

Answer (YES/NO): NO